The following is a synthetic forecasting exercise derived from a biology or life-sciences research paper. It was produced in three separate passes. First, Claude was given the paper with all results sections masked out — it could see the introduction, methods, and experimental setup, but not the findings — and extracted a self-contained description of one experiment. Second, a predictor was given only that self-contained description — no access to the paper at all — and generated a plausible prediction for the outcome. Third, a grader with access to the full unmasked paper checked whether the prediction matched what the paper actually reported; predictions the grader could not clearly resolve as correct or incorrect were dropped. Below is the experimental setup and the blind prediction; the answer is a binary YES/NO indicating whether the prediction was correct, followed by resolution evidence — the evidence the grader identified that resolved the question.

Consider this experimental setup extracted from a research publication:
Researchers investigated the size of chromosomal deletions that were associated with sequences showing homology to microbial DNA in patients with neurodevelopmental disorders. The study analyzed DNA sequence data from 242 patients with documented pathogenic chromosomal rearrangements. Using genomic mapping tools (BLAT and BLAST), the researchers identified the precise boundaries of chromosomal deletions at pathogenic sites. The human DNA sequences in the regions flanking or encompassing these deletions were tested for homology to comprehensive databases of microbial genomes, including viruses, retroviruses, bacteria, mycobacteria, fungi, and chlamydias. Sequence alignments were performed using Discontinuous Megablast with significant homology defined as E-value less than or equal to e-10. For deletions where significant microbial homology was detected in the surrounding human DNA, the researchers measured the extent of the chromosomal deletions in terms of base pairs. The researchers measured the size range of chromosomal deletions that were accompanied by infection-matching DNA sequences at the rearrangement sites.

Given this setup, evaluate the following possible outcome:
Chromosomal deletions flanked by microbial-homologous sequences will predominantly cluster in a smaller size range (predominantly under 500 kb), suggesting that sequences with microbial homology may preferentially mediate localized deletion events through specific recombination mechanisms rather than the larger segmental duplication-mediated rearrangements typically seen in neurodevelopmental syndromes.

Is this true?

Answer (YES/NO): NO